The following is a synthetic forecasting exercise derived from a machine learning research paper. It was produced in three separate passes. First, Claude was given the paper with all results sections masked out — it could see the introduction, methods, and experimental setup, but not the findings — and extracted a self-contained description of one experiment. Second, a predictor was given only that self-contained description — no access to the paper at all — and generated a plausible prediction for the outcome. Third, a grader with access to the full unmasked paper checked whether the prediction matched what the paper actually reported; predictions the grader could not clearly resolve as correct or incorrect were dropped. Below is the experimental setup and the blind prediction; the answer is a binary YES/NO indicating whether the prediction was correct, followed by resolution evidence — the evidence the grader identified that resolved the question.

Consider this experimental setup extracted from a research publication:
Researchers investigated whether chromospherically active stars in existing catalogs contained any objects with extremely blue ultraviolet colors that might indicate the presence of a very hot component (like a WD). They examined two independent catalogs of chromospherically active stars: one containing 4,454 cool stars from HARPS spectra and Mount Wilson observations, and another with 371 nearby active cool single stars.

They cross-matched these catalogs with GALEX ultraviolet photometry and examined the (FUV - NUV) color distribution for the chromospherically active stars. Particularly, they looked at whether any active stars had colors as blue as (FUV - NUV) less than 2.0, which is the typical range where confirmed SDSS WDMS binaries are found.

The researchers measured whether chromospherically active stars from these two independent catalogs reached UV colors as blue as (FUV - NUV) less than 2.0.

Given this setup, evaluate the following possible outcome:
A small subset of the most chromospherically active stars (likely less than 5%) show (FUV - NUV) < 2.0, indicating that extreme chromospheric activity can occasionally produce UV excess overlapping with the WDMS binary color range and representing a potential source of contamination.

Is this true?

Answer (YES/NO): NO